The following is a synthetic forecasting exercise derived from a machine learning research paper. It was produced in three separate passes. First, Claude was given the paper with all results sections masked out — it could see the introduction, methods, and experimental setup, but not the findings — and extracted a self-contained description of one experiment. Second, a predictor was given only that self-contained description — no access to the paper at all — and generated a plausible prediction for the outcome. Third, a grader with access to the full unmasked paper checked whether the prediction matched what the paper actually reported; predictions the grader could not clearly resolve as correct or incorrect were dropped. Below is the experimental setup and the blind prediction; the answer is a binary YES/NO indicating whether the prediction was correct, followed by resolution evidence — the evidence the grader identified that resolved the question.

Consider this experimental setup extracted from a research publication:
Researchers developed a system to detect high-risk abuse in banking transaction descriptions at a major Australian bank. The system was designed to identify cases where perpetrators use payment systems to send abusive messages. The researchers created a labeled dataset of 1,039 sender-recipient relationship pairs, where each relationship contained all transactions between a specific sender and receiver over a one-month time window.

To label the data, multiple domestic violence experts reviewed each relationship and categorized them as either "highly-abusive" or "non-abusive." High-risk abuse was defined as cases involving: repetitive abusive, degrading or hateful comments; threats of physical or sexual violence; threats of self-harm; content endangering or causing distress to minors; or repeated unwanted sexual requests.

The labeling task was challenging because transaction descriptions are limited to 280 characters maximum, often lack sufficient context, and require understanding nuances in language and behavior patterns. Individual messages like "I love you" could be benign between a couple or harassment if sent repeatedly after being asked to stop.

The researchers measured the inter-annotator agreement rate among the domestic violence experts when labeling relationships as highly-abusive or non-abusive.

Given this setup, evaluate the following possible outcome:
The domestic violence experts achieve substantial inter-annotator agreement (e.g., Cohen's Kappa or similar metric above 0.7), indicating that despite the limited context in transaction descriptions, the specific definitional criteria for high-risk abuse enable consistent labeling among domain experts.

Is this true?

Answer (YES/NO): YES